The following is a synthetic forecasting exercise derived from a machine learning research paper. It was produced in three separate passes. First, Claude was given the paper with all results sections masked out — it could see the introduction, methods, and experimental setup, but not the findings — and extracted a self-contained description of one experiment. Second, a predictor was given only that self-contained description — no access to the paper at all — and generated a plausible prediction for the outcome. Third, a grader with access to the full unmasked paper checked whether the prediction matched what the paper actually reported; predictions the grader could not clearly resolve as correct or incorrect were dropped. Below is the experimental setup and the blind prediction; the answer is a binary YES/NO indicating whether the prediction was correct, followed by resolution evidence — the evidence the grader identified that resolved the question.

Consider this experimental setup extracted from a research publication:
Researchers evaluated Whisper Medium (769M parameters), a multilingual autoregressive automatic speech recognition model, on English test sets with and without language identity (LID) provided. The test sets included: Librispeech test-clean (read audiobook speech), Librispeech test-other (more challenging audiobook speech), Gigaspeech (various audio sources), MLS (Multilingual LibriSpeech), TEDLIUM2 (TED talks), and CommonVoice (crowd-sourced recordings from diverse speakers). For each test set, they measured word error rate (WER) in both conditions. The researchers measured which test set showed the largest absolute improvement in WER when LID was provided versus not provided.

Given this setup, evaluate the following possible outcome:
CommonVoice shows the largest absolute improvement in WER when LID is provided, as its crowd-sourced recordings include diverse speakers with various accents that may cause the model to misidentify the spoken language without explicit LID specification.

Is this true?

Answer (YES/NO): YES